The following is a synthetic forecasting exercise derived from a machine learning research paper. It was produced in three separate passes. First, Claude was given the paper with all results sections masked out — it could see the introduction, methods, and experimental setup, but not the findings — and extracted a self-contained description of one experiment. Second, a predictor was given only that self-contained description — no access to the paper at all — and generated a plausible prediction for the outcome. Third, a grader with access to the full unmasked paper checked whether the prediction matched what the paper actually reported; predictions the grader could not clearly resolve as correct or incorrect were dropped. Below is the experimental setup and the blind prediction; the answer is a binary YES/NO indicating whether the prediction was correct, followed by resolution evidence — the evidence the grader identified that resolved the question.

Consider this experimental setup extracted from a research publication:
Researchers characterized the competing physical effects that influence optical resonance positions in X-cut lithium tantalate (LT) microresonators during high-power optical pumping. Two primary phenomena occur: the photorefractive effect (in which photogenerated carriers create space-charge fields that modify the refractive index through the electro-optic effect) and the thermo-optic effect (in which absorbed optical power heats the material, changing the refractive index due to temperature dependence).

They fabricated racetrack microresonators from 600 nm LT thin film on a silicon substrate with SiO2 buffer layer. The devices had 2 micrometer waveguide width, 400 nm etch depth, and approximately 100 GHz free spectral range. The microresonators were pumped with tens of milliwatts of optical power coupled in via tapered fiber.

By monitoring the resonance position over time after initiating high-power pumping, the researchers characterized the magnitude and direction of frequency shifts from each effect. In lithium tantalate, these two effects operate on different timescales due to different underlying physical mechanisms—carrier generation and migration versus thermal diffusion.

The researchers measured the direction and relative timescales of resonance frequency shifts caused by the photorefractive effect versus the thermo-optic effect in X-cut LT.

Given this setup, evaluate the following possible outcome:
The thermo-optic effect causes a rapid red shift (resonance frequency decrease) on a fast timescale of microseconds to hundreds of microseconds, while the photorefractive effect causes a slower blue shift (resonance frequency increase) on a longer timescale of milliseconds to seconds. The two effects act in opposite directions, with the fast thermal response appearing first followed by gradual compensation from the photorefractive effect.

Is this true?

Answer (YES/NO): YES